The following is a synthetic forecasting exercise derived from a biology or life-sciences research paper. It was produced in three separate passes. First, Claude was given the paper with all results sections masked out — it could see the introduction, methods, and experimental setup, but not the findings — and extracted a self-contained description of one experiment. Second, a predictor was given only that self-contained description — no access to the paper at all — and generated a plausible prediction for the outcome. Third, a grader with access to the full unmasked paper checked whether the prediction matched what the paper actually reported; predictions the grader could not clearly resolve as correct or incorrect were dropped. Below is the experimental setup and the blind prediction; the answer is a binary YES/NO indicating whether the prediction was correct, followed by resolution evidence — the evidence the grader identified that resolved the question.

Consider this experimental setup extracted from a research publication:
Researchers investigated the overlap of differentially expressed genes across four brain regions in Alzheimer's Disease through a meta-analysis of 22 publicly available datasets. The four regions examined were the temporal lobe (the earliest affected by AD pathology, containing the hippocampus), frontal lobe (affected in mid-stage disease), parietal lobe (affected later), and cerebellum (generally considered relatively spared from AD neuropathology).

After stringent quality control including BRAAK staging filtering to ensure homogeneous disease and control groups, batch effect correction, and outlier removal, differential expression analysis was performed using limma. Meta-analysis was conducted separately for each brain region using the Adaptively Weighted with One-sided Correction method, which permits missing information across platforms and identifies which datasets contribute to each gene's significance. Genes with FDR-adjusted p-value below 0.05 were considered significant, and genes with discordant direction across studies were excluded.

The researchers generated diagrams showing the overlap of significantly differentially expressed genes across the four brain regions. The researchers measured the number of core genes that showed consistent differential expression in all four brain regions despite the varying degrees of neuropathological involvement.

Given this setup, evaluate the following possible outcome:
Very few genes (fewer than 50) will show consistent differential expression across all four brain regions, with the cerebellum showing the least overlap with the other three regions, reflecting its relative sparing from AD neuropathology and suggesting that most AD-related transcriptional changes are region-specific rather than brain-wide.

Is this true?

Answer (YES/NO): YES